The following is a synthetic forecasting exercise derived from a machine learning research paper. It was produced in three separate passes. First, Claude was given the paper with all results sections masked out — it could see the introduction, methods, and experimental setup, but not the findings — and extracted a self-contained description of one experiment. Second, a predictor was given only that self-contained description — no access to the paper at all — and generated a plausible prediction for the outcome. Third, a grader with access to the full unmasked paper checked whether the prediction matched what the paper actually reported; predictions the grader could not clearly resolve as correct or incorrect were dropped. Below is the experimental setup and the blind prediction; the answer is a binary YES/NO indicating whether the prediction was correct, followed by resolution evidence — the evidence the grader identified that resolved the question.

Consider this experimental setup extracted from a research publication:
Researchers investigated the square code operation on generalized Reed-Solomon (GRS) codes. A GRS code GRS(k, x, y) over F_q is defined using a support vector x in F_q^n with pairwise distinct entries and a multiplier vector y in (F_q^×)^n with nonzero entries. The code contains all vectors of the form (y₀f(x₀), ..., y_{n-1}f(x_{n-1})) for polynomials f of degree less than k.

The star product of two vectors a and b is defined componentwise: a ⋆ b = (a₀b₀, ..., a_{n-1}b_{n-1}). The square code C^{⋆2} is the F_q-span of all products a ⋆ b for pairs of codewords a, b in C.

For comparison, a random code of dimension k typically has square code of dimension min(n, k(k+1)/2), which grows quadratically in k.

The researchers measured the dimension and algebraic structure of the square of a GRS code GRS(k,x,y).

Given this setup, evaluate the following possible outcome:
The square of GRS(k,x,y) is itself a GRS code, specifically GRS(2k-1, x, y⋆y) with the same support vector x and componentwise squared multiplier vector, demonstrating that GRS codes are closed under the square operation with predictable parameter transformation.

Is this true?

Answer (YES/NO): YES